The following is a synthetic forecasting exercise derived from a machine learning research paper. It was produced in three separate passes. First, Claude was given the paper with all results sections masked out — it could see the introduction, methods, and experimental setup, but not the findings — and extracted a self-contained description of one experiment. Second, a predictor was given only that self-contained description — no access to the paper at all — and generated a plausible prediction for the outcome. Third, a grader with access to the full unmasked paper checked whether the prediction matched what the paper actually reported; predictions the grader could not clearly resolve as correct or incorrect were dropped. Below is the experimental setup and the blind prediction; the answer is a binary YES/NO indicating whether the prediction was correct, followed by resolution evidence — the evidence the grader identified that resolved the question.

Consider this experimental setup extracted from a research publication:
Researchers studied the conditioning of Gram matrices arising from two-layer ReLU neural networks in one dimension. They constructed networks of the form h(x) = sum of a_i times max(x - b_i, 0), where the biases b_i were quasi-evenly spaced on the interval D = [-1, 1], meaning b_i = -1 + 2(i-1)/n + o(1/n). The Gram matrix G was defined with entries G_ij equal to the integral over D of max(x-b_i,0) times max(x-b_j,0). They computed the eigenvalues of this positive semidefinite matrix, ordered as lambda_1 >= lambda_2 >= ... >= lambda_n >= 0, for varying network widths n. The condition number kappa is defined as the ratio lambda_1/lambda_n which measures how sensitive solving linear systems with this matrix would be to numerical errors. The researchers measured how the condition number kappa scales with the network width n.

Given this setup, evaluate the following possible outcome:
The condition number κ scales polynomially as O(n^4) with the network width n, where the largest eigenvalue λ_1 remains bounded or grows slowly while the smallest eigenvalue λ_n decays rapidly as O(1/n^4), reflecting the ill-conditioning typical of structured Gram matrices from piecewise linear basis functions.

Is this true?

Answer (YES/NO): NO